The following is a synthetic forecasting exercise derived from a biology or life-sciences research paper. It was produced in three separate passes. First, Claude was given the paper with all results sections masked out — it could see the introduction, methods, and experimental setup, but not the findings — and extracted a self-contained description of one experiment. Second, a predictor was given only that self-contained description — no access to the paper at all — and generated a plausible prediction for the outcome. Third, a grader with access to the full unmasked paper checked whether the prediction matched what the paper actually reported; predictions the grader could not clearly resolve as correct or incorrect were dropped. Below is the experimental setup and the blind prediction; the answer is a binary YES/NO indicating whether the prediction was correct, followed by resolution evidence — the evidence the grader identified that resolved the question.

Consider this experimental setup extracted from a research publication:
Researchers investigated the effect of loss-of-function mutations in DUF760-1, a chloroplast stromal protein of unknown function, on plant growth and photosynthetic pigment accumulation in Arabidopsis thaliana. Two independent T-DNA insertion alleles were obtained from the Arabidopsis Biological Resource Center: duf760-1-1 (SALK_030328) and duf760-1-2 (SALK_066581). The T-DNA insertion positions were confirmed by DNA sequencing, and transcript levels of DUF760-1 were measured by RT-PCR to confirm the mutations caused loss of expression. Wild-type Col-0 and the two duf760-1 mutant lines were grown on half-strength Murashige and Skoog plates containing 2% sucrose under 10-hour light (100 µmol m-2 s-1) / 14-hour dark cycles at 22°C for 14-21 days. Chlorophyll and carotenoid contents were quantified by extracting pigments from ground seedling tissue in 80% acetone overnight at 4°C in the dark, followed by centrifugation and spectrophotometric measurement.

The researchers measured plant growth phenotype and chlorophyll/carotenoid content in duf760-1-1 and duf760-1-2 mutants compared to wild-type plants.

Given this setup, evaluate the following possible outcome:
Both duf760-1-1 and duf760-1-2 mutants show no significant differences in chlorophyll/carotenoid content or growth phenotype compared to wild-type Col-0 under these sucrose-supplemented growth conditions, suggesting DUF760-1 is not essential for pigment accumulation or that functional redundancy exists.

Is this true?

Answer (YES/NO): YES